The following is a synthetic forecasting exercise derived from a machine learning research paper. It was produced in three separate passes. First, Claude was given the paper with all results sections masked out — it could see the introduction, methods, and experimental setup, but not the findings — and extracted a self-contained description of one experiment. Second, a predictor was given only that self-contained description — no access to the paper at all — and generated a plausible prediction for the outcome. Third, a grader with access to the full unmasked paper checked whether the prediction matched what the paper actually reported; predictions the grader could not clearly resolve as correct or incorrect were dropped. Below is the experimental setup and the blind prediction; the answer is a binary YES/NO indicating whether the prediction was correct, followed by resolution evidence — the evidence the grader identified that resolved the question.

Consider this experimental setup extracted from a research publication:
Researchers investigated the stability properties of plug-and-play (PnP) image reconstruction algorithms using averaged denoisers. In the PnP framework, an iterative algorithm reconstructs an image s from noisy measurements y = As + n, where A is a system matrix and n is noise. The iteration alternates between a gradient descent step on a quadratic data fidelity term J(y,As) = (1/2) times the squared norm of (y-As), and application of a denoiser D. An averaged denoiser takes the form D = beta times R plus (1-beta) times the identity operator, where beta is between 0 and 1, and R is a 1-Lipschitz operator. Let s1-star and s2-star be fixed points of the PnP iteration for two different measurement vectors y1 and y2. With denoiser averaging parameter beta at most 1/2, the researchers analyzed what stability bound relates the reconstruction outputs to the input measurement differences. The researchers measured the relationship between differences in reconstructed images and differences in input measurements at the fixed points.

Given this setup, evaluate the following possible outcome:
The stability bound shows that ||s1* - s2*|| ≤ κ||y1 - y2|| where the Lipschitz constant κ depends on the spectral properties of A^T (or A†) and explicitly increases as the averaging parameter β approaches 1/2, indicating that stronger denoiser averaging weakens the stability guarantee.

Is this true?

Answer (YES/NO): NO